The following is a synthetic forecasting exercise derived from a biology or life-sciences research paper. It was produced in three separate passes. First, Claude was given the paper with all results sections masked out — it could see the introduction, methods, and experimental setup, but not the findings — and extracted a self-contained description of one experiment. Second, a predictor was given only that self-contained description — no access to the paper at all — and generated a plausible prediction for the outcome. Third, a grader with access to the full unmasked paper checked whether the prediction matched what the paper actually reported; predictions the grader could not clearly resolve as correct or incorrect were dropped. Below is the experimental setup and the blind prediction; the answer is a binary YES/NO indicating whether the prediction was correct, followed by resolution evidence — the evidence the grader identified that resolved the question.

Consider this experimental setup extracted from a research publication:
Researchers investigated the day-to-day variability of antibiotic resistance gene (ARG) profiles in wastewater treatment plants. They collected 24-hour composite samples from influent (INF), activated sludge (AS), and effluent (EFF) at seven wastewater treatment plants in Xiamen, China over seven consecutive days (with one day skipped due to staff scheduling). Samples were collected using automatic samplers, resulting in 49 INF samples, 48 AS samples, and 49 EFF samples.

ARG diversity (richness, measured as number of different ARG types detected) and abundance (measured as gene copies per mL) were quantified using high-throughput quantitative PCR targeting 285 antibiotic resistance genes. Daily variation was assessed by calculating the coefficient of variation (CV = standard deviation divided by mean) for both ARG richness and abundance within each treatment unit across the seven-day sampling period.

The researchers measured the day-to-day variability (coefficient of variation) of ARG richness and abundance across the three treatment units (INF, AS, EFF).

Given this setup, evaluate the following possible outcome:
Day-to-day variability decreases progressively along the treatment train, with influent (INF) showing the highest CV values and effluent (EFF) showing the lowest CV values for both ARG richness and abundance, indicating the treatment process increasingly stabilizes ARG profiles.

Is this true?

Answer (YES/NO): NO